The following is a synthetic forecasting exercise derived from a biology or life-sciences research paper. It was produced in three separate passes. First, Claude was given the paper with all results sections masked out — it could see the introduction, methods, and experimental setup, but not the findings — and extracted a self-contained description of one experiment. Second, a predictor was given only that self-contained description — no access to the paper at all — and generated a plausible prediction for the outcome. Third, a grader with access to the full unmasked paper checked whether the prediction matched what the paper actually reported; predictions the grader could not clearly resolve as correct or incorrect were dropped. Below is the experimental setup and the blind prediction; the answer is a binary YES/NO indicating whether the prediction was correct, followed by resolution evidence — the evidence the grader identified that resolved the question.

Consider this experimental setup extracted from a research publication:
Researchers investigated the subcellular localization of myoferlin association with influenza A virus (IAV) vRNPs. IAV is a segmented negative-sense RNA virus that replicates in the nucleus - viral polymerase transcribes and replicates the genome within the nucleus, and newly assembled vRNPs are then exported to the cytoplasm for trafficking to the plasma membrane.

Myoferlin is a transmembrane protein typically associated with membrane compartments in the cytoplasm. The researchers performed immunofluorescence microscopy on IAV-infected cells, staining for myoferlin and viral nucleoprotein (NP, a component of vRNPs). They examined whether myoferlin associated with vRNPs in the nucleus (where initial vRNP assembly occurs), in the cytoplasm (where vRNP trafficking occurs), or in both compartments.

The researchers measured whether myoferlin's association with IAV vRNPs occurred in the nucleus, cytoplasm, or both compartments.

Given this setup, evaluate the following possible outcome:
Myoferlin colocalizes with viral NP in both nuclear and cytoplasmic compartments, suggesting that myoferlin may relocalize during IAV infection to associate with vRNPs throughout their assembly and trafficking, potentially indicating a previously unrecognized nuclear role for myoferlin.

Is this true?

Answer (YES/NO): NO